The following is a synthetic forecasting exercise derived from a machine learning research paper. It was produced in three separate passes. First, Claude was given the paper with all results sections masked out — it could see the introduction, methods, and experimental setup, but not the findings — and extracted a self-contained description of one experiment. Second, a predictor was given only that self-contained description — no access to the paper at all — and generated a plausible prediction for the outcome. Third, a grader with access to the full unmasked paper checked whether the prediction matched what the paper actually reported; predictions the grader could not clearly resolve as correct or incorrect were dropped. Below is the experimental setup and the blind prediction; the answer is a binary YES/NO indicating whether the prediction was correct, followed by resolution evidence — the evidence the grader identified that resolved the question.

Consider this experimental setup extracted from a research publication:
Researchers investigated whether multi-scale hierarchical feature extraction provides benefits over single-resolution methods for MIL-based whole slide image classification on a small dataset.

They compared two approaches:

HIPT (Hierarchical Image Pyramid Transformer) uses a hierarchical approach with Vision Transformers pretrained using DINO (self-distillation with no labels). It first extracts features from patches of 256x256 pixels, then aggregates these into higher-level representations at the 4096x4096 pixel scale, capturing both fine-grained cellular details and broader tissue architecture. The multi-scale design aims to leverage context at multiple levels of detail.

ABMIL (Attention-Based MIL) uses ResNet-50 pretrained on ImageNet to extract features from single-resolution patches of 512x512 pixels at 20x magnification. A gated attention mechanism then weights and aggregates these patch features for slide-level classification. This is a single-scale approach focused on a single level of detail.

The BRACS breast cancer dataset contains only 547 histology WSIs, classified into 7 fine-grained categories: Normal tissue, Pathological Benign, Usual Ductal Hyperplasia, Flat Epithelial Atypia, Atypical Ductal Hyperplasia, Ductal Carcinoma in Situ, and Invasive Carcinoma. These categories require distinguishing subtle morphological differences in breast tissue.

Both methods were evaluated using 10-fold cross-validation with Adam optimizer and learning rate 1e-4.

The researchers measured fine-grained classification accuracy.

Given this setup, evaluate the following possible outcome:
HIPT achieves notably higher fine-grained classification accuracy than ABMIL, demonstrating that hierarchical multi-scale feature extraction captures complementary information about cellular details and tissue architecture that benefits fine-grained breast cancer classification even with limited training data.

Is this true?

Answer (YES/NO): NO